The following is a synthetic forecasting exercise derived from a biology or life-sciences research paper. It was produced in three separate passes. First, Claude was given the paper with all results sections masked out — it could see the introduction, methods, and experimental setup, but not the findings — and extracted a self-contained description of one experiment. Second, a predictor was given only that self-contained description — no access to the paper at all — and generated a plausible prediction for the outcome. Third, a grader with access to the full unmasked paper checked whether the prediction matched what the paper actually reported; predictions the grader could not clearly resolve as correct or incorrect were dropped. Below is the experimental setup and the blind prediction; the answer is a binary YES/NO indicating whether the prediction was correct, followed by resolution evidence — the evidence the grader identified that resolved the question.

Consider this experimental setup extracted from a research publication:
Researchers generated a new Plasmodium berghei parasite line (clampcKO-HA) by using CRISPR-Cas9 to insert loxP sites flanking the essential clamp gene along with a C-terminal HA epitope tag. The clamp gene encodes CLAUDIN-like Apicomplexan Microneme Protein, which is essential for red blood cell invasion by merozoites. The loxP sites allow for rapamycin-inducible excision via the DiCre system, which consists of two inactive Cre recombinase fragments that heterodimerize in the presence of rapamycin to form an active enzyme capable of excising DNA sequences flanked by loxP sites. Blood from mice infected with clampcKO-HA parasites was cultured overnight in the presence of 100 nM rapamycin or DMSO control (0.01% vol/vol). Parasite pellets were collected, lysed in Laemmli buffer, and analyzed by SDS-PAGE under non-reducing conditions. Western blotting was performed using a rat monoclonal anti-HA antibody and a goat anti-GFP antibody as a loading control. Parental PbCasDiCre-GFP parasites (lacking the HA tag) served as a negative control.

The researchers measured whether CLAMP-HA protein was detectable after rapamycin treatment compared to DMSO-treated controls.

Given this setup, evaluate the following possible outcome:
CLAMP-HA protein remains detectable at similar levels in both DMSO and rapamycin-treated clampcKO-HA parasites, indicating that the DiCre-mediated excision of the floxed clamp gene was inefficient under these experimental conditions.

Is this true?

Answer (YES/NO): NO